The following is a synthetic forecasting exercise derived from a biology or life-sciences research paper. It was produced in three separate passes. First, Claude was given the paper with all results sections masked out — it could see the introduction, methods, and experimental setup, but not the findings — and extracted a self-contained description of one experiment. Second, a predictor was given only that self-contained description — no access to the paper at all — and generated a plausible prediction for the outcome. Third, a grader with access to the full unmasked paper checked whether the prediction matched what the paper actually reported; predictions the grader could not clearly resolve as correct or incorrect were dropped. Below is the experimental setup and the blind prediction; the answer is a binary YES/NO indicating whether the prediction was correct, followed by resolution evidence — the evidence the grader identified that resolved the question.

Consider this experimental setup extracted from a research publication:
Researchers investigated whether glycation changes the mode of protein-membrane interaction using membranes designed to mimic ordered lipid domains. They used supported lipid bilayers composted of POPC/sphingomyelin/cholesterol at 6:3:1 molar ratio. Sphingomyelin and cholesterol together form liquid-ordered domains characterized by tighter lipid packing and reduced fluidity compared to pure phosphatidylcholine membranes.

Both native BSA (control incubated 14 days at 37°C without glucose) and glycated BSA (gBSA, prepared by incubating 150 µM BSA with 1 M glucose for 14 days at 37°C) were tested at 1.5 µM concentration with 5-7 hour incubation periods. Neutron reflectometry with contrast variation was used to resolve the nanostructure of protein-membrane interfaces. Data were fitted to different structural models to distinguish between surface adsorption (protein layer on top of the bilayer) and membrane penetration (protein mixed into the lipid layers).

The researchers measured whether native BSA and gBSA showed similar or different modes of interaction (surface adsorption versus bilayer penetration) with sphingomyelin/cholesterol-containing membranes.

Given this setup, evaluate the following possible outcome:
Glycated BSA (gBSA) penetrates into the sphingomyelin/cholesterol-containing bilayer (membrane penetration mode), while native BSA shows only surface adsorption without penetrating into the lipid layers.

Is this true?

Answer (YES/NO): NO